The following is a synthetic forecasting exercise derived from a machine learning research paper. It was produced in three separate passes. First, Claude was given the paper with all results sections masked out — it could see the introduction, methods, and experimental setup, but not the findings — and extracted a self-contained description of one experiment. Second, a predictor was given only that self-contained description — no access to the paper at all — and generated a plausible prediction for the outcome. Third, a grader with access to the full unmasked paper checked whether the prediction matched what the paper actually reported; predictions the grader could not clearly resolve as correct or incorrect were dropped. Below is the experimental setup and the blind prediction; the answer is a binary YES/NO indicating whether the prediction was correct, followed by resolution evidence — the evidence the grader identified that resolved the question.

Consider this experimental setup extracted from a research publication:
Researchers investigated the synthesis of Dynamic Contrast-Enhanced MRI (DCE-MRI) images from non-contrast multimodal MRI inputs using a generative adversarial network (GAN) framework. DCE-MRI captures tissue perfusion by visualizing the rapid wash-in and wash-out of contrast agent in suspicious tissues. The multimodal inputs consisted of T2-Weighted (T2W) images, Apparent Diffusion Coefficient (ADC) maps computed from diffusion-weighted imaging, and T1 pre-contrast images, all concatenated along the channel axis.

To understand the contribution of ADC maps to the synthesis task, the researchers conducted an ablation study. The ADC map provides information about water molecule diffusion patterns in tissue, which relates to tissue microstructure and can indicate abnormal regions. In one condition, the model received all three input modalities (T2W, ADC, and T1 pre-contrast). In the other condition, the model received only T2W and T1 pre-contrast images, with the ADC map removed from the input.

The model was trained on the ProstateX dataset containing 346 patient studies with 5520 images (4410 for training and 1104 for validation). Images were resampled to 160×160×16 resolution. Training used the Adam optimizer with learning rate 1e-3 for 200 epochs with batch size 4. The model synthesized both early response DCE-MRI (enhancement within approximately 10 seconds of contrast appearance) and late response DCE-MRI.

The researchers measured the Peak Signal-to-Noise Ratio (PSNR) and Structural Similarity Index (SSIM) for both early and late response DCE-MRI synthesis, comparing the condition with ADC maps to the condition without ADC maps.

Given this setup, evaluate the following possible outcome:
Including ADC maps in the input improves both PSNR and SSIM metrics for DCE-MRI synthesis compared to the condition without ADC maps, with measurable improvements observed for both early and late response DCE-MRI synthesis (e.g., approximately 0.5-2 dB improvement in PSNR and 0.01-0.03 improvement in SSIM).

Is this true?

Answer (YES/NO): NO